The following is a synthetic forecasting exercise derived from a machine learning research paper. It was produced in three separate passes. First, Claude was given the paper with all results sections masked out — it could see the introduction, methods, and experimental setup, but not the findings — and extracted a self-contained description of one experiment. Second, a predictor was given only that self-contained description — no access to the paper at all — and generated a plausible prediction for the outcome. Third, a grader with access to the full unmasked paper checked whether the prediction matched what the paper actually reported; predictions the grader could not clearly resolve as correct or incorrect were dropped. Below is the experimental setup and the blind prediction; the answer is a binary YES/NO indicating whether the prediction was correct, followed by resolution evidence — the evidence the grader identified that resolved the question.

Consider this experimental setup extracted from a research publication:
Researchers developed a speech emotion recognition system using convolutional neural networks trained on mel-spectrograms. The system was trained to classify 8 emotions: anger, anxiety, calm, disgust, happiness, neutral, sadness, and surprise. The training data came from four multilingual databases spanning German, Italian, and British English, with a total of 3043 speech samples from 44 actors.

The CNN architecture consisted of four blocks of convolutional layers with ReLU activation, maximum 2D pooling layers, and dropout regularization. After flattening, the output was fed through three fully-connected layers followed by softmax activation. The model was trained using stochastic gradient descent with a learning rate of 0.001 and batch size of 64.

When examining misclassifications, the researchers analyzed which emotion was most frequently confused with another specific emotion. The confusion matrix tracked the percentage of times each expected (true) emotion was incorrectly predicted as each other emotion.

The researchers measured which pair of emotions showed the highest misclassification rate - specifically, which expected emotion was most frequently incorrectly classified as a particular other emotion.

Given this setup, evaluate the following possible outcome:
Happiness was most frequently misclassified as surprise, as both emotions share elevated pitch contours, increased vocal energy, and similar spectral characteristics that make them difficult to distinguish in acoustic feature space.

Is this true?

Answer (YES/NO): NO